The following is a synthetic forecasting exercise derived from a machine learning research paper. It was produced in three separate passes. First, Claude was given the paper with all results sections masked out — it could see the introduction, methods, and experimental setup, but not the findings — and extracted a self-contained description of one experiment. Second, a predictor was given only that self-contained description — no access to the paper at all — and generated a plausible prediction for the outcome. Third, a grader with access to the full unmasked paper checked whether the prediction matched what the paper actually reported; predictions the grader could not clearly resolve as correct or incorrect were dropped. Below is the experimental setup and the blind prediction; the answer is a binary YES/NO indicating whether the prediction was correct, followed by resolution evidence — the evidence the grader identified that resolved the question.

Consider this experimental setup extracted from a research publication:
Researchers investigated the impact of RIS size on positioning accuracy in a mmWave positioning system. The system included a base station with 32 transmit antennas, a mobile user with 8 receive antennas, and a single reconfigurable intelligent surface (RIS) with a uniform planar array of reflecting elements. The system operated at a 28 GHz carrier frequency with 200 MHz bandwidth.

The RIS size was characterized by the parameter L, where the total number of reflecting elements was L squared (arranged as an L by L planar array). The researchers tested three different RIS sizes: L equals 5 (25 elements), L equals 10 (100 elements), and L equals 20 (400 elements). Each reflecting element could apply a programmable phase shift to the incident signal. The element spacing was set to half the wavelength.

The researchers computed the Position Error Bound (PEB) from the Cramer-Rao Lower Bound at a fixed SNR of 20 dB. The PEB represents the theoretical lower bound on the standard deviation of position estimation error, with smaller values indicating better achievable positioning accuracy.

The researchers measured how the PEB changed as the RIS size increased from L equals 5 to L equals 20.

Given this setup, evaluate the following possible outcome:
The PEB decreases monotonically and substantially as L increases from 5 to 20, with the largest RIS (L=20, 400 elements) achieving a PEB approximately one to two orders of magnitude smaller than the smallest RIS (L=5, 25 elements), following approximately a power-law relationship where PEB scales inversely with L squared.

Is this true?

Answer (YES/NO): NO